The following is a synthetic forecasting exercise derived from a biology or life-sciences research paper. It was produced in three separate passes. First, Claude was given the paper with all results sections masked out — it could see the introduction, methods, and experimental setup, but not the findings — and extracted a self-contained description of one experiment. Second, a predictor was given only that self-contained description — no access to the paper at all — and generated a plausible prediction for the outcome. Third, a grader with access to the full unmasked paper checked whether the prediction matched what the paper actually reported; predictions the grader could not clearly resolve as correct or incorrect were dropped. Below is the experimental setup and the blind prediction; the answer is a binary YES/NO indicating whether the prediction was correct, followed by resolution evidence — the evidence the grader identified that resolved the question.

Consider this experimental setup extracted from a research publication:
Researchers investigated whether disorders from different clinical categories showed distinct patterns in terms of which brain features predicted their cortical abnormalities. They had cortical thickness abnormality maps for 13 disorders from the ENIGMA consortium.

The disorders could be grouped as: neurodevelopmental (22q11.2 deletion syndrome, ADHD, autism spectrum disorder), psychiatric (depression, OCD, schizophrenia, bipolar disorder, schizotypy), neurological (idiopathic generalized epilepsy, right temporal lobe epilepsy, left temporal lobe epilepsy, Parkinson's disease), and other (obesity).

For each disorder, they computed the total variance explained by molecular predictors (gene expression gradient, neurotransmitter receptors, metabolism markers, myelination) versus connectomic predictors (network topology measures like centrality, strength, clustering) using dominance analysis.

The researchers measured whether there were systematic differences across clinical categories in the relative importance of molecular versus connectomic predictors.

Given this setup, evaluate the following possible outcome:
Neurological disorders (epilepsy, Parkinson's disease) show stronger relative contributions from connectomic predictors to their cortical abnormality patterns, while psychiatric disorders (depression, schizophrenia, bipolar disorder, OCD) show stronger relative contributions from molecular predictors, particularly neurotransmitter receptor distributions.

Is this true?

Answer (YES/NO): NO